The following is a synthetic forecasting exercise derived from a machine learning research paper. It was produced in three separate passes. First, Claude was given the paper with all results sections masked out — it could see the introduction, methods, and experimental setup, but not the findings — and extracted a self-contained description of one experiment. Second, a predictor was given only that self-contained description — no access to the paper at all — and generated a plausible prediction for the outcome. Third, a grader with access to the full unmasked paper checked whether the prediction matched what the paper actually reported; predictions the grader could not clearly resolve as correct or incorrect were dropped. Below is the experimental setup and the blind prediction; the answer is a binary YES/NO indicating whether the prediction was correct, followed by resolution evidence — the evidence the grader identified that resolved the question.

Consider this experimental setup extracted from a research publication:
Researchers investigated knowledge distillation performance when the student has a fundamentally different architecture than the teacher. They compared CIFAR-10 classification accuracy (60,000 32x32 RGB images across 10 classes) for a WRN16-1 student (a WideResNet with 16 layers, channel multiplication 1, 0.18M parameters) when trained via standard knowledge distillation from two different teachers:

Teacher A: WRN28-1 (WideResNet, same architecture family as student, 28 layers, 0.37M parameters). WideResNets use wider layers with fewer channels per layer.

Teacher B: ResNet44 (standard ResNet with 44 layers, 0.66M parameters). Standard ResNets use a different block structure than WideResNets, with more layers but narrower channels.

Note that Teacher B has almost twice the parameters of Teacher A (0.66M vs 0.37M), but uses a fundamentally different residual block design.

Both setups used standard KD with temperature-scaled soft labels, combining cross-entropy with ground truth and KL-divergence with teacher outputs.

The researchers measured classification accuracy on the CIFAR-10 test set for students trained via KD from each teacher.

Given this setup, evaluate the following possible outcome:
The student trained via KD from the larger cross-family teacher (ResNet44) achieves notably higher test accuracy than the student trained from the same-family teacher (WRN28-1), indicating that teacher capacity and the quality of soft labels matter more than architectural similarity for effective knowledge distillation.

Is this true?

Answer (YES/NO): NO